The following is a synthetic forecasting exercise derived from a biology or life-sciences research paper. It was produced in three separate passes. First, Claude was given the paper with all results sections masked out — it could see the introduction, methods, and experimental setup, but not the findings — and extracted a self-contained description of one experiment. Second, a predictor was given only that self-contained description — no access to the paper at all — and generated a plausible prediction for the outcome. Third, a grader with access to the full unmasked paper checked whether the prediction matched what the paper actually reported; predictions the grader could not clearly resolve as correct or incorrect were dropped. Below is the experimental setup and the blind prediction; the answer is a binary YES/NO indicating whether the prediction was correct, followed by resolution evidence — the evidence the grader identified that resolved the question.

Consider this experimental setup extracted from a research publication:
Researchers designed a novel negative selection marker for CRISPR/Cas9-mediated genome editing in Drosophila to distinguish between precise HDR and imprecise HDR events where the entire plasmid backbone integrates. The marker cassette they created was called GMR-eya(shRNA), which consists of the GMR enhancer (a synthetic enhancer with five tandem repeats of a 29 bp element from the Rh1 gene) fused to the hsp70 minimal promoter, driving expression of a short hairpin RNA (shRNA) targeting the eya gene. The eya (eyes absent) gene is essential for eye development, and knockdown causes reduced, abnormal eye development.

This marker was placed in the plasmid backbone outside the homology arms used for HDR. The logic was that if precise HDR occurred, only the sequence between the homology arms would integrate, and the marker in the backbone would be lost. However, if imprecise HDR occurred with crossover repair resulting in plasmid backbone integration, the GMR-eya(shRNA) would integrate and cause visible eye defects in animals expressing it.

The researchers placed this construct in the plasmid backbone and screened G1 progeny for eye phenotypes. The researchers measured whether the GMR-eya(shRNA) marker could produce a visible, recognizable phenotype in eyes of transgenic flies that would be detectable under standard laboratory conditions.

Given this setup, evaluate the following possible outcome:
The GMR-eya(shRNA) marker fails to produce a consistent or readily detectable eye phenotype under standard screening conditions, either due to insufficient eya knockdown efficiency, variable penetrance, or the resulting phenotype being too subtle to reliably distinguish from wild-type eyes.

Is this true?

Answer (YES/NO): NO